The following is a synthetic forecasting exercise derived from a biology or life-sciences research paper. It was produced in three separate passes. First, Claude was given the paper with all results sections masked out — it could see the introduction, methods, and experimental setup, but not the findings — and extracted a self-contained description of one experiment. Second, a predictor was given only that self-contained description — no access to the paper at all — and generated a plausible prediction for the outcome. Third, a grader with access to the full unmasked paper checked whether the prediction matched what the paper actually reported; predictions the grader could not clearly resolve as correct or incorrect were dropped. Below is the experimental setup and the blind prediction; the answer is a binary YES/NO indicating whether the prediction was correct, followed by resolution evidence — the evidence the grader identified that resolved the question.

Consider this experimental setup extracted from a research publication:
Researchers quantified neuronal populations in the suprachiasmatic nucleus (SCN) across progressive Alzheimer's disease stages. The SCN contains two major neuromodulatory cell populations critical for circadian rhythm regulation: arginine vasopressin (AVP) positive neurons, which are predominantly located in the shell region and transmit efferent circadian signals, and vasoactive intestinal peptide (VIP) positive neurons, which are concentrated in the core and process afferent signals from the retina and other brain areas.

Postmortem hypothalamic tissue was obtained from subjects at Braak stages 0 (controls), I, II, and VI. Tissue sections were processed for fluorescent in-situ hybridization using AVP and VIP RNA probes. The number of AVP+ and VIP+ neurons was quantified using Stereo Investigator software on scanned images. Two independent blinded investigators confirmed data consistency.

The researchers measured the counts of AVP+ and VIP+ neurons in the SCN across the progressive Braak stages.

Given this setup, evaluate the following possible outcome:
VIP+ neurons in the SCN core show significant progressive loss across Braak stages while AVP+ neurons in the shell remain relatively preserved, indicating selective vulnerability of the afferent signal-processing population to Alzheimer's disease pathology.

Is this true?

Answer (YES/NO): NO